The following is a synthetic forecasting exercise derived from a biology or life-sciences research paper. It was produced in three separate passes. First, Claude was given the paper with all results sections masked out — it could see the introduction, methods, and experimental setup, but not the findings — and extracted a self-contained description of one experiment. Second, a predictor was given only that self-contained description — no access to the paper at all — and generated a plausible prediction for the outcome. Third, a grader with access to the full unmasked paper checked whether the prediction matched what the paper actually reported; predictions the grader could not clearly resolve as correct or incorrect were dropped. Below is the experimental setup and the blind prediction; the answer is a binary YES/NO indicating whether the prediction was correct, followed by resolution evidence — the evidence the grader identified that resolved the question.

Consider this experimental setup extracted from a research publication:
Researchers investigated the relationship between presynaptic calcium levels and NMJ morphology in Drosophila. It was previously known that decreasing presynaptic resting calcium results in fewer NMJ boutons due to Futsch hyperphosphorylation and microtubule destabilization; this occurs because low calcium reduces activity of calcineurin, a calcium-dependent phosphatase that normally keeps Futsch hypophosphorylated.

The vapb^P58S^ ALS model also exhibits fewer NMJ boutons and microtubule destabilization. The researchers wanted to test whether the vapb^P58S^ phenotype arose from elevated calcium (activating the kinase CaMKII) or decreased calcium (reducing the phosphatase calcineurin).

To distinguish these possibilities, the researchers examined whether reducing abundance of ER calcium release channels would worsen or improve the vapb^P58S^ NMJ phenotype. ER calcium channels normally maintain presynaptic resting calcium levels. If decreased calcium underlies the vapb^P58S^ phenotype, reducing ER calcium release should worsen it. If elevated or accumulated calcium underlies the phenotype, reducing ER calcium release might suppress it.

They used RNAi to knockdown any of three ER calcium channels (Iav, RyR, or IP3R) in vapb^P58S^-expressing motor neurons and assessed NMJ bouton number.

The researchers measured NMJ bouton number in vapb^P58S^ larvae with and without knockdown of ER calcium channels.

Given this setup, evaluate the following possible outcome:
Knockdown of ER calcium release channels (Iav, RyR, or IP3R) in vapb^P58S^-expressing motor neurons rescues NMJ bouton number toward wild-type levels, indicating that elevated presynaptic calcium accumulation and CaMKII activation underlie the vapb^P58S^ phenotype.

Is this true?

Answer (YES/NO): YES